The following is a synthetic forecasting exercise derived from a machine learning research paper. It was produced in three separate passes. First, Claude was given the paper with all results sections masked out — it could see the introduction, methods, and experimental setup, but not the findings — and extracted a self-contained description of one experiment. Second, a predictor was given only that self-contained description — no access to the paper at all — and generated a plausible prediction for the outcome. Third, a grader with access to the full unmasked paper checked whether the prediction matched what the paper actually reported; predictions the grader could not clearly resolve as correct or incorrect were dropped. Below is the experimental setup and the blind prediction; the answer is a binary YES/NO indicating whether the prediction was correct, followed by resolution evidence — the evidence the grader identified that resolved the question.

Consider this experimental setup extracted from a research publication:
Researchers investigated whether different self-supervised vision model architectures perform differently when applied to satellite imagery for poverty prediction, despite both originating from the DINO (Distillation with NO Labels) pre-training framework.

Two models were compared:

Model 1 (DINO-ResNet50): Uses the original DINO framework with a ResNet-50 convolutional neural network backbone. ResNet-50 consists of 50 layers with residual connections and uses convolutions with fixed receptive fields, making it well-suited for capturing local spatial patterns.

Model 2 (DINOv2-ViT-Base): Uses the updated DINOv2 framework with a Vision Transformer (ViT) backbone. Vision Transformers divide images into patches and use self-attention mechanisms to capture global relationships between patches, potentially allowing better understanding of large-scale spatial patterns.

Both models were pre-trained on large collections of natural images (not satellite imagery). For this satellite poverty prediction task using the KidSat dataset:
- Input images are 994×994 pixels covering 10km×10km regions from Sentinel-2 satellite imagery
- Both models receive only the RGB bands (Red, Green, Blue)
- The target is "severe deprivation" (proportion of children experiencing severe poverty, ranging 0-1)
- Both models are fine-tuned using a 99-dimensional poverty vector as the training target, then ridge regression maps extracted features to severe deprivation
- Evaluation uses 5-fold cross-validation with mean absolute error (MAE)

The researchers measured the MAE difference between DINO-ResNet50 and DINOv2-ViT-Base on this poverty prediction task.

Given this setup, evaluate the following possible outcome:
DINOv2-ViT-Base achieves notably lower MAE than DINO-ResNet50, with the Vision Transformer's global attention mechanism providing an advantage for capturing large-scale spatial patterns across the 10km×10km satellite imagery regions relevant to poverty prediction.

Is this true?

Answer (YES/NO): YES